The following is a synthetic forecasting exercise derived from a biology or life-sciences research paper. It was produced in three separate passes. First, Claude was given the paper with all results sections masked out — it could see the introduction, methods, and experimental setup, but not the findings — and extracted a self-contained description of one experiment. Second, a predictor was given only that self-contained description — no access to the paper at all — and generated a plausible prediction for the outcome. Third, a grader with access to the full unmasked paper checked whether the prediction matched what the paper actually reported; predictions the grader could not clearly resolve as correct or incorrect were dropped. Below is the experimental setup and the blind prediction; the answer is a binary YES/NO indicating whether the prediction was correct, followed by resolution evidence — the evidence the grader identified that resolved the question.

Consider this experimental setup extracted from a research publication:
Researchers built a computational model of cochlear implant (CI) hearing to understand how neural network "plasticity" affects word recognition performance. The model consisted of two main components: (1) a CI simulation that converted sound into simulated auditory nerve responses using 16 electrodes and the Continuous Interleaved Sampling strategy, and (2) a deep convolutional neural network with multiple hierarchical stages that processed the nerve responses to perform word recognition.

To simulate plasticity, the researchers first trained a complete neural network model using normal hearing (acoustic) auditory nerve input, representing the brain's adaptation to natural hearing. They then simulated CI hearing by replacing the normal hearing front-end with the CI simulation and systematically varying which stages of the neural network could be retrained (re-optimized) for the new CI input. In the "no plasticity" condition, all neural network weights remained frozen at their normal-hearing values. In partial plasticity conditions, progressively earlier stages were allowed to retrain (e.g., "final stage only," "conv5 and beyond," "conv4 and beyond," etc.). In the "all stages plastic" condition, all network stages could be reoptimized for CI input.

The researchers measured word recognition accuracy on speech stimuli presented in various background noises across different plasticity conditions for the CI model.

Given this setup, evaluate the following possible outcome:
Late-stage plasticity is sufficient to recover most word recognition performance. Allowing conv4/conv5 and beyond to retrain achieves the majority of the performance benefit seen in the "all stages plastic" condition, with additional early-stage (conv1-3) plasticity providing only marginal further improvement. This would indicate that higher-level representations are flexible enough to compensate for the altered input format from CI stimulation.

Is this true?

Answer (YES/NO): NO